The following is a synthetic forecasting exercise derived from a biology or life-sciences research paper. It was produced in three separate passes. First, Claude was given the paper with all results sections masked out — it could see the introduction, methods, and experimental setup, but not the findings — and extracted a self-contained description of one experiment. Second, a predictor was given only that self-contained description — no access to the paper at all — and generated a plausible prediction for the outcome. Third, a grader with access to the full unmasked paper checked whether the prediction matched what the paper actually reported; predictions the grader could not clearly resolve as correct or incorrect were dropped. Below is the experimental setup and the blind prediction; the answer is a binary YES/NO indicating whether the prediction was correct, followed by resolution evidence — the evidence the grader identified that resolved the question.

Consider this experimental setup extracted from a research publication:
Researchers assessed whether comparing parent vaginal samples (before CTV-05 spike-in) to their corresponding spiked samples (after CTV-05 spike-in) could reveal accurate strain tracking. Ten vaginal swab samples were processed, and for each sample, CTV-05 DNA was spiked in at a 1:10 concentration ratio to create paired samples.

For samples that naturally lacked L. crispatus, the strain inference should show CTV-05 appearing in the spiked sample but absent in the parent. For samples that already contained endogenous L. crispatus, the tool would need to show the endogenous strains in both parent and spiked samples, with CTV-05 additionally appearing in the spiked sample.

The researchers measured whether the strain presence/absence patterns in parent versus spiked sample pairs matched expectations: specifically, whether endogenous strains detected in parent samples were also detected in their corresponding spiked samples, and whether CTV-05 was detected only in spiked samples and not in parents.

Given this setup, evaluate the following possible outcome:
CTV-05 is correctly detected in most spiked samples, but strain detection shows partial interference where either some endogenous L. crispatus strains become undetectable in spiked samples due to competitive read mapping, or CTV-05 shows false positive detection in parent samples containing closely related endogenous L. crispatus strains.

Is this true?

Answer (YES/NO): NO